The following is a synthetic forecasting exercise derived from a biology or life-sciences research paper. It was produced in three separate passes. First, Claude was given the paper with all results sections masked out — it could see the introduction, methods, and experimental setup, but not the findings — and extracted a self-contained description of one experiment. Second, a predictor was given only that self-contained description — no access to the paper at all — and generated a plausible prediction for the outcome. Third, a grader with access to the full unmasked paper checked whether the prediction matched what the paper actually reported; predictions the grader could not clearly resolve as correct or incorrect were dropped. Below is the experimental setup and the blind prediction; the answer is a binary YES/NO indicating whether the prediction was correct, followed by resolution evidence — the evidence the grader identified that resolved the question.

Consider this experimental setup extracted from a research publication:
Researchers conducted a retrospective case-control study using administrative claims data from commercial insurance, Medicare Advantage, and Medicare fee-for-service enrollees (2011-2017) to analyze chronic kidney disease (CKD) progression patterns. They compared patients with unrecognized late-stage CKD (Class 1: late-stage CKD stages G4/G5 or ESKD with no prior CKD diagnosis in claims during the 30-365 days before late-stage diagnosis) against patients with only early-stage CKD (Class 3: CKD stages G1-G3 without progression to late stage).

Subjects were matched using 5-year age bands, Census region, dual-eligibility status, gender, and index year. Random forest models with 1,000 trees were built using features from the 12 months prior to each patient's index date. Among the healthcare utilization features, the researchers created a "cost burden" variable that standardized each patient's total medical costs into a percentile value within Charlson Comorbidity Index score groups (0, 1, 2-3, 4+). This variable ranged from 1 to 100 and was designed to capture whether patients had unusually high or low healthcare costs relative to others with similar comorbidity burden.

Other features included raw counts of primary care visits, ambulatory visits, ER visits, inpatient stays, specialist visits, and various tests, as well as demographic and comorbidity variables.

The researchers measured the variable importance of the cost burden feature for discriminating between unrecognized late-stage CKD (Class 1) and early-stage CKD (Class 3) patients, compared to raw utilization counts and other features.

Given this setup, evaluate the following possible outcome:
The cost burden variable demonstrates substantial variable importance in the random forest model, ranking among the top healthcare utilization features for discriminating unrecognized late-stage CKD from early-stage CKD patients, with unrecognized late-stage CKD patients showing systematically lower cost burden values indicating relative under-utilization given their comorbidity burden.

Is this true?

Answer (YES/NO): NO